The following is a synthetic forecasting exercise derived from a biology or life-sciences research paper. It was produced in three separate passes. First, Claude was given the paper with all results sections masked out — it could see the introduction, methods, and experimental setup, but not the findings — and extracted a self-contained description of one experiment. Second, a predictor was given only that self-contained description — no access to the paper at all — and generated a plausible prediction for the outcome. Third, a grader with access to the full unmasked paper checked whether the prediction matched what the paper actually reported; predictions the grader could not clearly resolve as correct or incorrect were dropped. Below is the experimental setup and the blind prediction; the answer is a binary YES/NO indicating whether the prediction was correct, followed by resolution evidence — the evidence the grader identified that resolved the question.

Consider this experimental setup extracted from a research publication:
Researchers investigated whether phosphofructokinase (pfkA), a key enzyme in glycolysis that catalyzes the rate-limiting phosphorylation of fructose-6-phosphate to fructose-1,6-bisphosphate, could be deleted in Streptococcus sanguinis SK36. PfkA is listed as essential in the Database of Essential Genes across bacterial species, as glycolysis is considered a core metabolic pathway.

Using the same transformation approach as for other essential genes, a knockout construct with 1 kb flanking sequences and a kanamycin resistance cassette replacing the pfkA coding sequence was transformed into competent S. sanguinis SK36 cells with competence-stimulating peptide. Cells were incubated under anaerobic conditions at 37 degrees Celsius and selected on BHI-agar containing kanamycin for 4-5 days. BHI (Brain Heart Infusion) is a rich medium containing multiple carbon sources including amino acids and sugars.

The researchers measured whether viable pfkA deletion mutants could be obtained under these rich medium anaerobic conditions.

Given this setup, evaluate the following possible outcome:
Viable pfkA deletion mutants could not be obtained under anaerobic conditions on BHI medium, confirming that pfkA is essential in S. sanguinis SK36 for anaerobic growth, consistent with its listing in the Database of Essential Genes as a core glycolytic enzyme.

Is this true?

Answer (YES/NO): NO